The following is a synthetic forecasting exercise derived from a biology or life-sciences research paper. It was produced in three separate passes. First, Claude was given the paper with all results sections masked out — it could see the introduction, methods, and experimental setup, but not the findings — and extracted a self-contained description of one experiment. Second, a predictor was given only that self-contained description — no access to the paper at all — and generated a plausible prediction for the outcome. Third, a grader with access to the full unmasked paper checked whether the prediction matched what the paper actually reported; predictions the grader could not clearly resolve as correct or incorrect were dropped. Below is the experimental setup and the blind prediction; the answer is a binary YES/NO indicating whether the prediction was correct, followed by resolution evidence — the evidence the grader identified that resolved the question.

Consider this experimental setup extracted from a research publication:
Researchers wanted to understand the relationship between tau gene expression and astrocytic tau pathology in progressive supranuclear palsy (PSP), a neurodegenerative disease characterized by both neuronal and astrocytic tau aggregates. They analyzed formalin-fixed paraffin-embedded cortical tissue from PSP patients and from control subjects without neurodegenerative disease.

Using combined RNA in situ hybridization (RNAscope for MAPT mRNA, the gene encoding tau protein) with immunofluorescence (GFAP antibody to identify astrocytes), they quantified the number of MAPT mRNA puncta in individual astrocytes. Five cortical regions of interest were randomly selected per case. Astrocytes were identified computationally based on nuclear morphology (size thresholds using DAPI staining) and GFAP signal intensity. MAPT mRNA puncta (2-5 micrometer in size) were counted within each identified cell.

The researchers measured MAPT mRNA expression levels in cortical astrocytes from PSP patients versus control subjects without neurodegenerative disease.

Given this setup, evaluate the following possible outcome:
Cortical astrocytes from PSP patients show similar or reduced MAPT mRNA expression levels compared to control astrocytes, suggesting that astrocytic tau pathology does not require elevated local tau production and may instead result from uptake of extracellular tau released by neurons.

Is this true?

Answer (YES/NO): YES